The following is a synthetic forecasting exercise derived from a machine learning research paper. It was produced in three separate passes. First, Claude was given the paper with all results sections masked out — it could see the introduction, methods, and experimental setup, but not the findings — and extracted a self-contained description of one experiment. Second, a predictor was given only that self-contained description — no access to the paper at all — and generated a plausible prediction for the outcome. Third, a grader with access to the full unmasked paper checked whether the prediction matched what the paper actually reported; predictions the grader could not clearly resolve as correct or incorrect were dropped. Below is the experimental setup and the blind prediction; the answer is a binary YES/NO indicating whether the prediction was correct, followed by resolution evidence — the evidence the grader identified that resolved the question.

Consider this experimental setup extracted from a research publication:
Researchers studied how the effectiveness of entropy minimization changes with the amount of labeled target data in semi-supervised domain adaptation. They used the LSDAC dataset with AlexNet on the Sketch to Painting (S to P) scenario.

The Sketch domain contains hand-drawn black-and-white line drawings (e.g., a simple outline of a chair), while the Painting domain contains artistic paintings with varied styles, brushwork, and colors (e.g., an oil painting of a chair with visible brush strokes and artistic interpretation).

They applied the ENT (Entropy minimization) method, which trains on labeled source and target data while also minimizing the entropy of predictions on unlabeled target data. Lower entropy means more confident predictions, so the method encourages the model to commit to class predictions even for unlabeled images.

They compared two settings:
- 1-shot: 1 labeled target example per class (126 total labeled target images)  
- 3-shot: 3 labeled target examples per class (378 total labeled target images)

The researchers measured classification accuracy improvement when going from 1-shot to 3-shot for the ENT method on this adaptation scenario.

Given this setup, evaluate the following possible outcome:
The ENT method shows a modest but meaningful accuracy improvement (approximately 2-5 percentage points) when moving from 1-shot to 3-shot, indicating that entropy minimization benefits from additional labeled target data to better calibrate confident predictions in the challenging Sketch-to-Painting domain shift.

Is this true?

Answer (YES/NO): NO